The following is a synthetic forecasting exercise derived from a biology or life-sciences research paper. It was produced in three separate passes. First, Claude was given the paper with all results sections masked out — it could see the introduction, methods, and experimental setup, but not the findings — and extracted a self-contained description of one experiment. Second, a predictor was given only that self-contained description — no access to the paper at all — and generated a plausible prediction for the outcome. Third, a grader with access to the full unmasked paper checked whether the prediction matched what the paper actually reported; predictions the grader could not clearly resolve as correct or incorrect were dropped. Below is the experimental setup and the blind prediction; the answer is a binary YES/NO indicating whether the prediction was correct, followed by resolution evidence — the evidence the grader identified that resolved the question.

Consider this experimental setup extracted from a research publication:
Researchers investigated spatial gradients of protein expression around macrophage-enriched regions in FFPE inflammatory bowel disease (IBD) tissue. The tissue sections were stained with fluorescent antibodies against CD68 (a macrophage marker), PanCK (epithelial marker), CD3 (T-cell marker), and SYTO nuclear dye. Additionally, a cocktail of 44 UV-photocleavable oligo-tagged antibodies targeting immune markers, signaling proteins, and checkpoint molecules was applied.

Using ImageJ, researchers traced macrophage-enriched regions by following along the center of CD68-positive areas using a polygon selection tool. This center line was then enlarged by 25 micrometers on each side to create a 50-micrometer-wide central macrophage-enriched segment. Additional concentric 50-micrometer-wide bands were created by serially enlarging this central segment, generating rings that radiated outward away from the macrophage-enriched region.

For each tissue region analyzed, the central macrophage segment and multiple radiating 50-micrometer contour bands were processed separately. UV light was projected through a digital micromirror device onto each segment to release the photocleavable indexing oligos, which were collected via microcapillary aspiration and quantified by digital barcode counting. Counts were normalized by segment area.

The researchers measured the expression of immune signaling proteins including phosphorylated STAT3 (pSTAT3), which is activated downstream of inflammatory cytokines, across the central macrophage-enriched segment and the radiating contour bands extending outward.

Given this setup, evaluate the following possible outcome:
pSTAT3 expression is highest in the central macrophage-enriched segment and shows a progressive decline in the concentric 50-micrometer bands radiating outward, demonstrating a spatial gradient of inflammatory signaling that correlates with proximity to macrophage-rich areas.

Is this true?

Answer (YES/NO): NO